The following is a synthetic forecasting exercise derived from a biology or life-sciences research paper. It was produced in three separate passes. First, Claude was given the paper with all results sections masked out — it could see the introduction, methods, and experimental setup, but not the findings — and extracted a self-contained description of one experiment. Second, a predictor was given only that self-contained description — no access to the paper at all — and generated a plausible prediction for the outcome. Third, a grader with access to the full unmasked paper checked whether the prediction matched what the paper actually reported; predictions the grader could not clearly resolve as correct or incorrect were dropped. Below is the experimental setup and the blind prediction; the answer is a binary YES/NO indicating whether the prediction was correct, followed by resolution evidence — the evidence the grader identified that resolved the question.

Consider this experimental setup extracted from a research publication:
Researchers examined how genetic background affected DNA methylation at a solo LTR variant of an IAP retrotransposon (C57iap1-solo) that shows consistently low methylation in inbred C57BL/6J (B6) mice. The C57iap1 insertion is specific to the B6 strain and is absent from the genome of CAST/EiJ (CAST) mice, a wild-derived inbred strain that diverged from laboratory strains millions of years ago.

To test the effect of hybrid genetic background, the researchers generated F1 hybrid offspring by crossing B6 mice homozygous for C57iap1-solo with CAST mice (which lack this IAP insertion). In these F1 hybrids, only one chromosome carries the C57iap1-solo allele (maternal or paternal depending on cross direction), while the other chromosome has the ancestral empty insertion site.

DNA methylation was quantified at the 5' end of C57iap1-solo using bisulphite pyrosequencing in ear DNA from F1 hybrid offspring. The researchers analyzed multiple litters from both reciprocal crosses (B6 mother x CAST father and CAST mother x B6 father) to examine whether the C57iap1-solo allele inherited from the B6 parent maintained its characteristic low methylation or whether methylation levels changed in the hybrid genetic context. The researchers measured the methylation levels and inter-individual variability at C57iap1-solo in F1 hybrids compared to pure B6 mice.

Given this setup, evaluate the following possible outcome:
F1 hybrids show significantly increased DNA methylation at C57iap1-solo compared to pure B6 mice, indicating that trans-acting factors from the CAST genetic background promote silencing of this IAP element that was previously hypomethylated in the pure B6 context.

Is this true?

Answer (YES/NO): YES